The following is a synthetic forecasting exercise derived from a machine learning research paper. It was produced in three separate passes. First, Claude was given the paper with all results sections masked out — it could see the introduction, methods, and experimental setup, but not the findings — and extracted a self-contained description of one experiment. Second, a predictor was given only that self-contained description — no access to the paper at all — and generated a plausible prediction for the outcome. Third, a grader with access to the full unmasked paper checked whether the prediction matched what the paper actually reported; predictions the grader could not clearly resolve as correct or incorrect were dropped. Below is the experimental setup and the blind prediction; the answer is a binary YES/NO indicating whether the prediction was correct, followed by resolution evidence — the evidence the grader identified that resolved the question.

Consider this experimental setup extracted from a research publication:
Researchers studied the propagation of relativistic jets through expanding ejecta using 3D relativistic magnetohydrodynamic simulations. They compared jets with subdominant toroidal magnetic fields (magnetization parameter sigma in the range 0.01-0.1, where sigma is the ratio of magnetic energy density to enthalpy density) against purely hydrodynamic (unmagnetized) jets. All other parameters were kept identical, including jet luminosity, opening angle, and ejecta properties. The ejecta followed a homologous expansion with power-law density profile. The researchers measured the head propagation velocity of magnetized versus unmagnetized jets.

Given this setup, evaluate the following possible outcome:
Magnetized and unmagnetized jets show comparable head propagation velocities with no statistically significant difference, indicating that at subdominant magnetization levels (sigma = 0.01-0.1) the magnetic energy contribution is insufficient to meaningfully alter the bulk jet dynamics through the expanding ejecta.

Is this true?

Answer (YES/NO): NO